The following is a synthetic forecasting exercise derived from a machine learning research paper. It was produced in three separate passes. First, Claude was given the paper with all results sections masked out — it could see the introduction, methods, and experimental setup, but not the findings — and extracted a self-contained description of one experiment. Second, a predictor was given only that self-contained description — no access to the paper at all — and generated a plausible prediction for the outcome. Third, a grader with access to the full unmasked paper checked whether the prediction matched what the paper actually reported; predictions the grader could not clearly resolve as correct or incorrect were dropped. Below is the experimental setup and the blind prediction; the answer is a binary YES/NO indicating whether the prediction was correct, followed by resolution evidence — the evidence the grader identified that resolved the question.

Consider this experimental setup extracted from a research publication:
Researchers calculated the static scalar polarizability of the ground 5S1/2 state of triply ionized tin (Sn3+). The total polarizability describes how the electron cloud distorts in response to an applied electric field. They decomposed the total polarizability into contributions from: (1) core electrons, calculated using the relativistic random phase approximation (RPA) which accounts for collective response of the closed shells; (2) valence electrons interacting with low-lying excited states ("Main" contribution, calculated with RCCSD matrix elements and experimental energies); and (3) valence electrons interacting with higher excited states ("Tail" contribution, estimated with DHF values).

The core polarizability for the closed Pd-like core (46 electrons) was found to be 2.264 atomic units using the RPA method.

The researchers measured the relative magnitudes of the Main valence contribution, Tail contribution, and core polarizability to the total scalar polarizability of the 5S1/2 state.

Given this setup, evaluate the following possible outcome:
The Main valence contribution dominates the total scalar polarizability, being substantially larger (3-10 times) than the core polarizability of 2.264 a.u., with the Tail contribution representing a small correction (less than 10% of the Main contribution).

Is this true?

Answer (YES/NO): YES